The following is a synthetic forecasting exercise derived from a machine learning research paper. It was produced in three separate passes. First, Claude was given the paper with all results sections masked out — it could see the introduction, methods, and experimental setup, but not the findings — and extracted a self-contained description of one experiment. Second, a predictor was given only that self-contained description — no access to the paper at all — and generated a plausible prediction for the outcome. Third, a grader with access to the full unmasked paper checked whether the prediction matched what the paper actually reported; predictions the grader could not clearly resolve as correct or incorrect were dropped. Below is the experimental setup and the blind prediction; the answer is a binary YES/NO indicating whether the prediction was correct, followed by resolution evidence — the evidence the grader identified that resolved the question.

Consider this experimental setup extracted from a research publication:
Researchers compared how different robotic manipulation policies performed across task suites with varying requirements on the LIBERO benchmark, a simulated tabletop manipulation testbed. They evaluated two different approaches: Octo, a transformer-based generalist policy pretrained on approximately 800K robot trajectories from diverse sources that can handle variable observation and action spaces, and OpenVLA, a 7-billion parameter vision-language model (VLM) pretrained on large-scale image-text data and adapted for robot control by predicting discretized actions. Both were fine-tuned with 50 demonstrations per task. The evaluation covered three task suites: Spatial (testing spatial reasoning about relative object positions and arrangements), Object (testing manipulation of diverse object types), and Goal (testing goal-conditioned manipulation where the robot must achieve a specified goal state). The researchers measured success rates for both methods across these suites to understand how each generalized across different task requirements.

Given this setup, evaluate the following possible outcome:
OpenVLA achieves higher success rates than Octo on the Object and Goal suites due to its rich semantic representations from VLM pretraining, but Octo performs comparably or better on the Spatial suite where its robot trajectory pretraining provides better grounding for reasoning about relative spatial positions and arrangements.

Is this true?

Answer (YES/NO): NO